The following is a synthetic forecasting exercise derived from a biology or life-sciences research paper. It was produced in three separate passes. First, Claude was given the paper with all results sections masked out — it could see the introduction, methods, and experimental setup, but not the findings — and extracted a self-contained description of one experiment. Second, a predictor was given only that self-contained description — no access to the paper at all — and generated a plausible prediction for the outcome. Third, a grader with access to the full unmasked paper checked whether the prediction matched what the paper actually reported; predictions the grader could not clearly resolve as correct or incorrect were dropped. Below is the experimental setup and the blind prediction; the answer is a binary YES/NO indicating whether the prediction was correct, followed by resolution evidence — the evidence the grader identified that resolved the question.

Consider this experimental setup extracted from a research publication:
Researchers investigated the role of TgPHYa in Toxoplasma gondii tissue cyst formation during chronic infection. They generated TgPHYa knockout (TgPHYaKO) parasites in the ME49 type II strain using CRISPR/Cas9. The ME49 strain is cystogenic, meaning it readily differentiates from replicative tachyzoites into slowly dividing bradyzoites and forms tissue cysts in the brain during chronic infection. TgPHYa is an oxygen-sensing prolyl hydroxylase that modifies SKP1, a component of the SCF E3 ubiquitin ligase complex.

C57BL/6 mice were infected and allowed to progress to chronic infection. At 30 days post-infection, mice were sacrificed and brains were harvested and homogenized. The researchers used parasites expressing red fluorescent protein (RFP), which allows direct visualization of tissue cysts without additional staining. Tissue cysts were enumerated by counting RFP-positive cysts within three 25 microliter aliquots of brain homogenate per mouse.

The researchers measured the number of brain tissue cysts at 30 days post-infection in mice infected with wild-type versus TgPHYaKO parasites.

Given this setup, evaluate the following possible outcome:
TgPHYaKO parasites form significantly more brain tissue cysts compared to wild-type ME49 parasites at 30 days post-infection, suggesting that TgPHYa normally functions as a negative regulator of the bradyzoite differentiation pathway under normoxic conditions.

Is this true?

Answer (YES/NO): NO